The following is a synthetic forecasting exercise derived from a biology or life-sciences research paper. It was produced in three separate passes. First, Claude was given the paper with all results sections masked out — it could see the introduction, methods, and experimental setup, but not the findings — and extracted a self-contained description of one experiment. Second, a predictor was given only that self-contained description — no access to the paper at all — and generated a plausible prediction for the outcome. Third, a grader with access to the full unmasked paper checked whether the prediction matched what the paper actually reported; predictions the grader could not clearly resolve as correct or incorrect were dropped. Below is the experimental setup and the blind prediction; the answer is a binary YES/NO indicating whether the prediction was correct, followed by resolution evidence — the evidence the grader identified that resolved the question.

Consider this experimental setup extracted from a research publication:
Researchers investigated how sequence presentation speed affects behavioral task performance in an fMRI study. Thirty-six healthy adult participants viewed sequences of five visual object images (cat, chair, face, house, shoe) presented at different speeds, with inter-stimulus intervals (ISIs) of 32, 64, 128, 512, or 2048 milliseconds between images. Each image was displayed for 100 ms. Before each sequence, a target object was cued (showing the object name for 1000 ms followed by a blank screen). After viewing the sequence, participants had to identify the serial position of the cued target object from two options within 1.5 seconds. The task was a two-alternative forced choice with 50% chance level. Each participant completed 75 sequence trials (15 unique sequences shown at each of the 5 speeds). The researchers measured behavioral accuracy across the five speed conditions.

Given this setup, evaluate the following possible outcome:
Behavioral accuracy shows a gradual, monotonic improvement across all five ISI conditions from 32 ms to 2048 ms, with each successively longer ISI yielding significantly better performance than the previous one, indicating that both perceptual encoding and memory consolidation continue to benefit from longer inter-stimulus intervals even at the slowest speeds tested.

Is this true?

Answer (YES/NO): NO